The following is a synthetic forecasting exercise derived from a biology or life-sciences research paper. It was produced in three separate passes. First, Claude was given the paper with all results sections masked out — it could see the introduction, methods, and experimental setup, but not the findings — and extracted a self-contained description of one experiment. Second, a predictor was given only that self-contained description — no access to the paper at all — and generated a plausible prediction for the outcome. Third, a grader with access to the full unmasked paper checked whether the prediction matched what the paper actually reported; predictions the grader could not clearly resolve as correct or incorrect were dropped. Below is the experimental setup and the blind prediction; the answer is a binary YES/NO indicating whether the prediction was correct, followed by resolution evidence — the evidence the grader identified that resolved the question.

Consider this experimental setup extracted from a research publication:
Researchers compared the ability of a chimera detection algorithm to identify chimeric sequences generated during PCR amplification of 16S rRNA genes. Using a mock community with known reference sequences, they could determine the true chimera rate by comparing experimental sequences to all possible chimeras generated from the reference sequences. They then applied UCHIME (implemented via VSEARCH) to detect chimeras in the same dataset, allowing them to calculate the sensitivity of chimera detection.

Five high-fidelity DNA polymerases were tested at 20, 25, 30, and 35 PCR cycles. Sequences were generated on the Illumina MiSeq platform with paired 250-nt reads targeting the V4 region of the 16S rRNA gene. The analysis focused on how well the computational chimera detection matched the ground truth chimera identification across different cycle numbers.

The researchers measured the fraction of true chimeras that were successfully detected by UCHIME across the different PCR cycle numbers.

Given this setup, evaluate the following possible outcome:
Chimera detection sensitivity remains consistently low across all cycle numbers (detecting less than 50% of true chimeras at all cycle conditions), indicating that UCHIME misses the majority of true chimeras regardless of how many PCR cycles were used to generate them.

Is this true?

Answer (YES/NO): NO